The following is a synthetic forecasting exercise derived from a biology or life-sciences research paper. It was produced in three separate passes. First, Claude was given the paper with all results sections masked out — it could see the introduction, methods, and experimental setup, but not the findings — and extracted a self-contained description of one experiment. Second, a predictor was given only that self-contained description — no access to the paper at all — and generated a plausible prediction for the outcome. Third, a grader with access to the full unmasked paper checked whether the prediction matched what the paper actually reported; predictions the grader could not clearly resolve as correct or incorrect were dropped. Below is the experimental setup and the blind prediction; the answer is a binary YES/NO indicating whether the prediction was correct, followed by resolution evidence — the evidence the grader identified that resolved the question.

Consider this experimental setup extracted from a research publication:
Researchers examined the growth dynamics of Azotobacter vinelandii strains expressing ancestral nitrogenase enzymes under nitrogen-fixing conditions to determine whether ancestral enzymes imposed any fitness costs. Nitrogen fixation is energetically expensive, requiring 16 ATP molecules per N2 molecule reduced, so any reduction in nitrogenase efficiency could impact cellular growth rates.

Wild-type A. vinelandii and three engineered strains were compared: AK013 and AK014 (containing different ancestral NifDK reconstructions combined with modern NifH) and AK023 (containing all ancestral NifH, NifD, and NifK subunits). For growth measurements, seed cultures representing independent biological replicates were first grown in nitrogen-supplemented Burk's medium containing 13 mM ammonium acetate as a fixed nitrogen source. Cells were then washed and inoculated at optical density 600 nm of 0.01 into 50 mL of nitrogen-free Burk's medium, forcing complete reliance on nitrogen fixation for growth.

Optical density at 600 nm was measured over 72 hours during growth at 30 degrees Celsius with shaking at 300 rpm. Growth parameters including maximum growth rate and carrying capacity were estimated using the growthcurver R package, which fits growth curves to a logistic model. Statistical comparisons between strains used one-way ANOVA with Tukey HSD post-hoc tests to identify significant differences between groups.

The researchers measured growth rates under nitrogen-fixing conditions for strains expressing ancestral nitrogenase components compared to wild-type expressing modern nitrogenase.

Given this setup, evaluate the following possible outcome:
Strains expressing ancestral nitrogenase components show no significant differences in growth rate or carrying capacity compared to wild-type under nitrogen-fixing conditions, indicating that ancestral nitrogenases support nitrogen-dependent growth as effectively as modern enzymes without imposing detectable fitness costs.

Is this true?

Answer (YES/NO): NO